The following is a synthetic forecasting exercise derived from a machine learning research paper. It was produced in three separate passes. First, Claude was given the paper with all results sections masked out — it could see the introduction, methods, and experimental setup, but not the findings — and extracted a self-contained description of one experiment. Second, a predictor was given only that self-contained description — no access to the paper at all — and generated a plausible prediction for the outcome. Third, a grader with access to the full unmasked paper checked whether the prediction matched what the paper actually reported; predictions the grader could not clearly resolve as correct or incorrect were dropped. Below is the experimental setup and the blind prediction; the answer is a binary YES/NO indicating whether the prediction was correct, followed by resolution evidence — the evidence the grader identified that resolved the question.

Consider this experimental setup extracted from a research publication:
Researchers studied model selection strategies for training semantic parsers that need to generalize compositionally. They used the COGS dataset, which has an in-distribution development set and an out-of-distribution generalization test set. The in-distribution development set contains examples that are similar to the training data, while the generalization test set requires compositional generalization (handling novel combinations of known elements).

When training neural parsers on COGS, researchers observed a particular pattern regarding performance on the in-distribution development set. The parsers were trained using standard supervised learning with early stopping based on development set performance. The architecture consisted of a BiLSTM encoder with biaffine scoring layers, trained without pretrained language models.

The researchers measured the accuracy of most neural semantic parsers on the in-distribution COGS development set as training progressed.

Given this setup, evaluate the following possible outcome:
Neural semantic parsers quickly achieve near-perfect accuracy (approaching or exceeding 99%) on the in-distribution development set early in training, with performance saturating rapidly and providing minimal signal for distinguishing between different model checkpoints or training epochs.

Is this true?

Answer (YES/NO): YES